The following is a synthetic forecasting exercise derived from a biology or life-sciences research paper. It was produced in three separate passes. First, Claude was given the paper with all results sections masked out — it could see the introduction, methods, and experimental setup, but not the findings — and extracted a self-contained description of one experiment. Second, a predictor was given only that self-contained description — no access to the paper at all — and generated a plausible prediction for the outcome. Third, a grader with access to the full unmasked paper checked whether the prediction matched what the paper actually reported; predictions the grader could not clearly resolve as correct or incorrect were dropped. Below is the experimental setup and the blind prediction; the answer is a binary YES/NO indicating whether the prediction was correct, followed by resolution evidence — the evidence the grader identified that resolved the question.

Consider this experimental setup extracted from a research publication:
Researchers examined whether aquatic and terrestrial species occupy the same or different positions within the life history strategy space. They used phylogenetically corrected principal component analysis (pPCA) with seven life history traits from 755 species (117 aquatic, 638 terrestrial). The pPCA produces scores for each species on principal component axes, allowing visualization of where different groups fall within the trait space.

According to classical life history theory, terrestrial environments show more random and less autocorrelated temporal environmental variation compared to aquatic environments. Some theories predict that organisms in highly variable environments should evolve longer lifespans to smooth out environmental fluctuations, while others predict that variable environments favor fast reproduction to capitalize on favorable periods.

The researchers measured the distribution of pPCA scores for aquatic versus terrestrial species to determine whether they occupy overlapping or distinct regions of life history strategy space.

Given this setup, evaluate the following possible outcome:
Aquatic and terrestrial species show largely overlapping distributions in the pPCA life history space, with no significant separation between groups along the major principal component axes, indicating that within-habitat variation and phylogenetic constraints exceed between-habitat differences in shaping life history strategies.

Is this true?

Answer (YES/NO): NO